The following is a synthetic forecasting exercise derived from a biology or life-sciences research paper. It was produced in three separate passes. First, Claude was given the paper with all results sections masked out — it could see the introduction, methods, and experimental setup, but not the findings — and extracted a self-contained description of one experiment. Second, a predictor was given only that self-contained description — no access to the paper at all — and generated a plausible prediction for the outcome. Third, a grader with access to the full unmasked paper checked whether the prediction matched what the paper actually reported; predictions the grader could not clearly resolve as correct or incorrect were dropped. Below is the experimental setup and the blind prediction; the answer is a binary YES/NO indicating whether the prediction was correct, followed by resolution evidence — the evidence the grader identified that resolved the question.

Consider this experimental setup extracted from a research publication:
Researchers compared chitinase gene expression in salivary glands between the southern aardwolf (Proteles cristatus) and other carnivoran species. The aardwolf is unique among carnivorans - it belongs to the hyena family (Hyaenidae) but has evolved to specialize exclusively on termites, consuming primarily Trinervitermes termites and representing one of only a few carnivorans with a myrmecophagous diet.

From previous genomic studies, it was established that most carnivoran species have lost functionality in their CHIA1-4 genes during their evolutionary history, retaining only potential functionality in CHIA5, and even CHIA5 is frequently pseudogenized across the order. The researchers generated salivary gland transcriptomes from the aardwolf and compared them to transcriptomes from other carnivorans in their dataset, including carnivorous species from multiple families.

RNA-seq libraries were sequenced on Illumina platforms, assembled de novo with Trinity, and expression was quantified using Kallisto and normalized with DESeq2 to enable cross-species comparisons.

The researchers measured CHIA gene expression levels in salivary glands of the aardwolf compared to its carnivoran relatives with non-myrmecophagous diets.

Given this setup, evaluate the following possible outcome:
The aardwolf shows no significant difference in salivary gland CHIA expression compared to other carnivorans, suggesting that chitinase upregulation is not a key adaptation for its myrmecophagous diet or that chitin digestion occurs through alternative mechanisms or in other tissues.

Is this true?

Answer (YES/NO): NO